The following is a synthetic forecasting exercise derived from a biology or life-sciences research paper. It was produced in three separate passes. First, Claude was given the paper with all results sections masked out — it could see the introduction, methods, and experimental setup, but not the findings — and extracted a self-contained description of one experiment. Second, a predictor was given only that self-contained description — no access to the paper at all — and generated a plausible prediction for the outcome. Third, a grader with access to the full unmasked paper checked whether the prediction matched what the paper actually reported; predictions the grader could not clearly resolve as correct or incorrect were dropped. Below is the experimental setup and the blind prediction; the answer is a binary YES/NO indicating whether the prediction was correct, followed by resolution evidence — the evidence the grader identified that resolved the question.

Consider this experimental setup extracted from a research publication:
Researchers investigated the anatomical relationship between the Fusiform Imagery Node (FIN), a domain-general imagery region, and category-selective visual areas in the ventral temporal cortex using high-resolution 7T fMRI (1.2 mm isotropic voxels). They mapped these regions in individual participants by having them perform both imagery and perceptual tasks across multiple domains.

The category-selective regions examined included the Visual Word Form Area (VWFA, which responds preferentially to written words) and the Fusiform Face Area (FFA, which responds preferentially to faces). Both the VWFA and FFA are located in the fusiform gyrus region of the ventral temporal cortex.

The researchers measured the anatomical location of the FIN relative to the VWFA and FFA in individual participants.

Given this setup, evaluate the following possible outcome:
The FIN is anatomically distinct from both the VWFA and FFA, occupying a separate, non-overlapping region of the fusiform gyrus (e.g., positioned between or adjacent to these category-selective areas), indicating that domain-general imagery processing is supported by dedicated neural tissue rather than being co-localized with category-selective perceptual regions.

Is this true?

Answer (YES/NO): NO